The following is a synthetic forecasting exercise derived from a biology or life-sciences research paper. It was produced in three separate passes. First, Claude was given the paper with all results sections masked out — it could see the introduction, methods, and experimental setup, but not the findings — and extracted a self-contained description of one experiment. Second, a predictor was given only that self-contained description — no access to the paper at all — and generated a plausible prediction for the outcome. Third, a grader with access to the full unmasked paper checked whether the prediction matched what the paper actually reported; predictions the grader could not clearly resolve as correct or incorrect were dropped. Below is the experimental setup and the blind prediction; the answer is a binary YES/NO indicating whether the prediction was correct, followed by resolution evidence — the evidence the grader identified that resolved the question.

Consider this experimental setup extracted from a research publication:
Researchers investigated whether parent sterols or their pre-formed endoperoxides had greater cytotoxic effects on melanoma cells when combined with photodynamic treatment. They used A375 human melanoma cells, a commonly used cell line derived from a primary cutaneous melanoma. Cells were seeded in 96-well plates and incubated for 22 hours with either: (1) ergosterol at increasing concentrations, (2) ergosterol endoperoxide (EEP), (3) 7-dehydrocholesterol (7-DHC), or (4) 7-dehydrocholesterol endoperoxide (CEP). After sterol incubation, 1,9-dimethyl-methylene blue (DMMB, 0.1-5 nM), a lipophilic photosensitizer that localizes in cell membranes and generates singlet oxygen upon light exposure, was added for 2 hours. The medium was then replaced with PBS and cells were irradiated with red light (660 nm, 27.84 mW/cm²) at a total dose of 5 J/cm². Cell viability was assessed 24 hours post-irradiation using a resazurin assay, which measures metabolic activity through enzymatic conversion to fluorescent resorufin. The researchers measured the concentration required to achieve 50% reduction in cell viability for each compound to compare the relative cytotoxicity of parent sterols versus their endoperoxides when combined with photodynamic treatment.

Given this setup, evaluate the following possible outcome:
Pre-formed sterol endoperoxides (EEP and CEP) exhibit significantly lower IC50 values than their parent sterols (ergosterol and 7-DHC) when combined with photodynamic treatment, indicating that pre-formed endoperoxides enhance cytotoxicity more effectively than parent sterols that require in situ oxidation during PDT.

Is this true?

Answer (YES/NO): YES